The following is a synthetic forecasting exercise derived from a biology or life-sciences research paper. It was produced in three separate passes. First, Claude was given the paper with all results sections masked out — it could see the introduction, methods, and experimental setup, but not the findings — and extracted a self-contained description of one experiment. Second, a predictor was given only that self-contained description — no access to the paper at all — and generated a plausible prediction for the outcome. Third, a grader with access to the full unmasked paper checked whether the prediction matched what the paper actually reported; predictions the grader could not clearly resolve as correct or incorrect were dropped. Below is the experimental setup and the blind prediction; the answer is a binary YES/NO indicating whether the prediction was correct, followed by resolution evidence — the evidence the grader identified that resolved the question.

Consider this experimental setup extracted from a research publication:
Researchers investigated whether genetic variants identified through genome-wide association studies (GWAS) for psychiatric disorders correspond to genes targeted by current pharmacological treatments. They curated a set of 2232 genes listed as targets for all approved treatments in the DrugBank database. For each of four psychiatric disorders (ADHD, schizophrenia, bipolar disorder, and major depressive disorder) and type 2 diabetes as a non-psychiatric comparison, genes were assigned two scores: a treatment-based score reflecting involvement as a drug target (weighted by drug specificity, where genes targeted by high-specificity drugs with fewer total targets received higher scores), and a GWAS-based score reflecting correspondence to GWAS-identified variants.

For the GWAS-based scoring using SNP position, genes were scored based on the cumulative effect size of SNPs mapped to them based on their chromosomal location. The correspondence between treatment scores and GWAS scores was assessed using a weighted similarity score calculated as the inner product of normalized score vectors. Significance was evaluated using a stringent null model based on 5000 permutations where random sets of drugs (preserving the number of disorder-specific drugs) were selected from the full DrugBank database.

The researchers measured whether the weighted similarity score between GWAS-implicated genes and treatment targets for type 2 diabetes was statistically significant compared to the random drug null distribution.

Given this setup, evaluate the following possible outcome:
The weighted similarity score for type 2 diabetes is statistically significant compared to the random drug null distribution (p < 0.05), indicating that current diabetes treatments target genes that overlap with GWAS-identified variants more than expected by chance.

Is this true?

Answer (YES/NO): YES